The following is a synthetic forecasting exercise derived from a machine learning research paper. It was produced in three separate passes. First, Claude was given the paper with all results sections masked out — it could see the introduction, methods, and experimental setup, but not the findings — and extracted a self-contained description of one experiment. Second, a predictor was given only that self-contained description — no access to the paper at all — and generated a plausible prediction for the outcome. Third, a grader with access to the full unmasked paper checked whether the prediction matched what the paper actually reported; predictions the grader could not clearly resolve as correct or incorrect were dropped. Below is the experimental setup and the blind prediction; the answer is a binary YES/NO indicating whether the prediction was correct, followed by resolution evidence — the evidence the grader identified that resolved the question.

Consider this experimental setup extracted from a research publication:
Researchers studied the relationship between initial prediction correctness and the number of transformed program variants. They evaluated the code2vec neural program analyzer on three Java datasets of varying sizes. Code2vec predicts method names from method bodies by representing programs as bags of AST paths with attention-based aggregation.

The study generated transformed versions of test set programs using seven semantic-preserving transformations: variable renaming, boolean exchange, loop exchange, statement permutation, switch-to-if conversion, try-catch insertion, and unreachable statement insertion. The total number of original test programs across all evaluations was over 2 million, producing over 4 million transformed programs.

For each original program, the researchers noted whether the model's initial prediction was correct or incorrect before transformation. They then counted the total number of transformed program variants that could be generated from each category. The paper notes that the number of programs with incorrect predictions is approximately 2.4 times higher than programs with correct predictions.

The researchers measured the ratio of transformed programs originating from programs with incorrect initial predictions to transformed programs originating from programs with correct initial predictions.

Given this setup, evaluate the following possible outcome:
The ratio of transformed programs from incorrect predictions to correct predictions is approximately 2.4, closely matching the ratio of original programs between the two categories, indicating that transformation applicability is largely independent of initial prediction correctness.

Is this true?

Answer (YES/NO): NO